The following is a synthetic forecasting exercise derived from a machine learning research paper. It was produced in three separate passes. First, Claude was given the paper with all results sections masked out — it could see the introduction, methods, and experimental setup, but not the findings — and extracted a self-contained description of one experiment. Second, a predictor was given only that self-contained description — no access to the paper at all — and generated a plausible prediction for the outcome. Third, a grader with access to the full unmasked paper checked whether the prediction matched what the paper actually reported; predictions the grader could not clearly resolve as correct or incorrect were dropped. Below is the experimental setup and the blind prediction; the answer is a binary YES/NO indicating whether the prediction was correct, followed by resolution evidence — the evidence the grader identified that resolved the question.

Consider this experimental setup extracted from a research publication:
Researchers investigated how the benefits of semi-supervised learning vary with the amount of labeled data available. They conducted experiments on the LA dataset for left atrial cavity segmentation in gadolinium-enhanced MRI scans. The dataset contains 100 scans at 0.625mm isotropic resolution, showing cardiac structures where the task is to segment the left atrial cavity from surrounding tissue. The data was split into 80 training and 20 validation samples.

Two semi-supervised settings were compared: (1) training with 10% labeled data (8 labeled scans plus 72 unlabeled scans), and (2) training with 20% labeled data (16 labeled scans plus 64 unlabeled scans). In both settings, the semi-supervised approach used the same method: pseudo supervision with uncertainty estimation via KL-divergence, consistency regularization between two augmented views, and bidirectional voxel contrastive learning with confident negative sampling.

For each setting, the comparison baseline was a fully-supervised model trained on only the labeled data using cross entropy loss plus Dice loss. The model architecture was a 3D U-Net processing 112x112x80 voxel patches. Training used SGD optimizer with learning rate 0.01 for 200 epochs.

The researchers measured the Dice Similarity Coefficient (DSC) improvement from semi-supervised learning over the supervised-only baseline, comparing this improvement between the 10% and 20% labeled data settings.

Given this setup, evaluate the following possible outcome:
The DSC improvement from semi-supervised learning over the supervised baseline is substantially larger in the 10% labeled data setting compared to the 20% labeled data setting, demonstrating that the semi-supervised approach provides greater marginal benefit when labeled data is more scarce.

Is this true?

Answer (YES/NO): YES